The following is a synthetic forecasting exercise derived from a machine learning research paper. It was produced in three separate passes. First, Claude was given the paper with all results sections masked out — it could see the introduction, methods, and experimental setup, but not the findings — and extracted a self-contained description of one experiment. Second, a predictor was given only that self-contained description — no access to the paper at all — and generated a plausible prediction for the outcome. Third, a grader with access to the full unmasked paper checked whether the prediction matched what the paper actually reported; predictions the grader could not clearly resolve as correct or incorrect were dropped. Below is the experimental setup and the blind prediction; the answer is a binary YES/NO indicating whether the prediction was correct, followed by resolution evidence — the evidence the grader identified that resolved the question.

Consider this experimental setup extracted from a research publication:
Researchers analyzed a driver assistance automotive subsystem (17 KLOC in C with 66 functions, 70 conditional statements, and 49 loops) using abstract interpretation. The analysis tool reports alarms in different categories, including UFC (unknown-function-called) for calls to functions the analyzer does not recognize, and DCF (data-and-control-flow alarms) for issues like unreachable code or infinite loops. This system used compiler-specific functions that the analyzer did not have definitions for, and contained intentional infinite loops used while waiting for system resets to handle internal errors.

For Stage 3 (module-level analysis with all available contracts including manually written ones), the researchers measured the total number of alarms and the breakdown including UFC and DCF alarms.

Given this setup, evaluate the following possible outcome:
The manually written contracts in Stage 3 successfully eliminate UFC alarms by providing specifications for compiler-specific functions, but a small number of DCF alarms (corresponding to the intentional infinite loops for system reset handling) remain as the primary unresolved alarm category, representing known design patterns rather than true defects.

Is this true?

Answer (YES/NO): NO